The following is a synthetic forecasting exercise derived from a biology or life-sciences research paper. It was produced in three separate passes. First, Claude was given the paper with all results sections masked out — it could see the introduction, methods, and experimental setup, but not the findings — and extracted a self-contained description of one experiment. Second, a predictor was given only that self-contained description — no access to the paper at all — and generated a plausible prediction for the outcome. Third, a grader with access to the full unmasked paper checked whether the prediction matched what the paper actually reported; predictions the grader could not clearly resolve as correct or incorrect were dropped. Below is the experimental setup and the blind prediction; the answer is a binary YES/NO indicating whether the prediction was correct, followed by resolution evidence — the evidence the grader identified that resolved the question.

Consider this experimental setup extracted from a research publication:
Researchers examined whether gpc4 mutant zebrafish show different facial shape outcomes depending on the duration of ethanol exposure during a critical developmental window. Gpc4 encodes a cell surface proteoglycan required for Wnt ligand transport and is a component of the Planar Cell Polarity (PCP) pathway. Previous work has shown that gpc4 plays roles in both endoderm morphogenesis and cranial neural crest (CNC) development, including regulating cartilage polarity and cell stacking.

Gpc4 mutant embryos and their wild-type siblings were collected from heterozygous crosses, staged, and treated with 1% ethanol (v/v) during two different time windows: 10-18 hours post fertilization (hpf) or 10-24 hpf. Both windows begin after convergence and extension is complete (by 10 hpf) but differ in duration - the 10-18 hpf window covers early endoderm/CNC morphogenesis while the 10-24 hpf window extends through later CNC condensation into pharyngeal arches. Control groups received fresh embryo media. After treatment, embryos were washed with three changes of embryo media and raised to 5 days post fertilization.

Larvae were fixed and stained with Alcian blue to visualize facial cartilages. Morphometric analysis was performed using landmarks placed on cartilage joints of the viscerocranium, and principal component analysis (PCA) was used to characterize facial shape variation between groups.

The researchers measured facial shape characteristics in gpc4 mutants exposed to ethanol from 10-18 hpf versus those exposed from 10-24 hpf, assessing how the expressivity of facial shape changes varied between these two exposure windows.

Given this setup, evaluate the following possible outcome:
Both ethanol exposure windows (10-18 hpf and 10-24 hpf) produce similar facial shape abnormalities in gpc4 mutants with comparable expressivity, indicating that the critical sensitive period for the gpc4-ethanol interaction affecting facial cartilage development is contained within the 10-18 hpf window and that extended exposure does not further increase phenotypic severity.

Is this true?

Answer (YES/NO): NO